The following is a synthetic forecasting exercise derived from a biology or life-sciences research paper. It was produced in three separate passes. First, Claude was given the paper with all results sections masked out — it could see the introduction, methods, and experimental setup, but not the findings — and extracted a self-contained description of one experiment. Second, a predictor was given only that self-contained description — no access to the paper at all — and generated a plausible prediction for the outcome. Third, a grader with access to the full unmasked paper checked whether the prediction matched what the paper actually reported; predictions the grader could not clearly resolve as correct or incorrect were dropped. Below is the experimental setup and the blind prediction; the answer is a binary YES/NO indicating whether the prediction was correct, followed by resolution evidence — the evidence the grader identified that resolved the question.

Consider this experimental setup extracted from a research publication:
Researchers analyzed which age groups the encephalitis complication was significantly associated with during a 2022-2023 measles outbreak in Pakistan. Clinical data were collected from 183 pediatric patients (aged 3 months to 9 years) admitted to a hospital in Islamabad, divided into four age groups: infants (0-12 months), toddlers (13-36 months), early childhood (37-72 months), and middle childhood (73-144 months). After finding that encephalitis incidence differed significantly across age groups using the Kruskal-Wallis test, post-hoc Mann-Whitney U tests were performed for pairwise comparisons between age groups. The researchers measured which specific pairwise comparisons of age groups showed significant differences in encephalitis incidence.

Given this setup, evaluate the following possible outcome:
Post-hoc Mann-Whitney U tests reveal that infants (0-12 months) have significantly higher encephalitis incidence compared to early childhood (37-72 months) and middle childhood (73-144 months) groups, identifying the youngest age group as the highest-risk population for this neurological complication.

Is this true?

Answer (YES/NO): NO